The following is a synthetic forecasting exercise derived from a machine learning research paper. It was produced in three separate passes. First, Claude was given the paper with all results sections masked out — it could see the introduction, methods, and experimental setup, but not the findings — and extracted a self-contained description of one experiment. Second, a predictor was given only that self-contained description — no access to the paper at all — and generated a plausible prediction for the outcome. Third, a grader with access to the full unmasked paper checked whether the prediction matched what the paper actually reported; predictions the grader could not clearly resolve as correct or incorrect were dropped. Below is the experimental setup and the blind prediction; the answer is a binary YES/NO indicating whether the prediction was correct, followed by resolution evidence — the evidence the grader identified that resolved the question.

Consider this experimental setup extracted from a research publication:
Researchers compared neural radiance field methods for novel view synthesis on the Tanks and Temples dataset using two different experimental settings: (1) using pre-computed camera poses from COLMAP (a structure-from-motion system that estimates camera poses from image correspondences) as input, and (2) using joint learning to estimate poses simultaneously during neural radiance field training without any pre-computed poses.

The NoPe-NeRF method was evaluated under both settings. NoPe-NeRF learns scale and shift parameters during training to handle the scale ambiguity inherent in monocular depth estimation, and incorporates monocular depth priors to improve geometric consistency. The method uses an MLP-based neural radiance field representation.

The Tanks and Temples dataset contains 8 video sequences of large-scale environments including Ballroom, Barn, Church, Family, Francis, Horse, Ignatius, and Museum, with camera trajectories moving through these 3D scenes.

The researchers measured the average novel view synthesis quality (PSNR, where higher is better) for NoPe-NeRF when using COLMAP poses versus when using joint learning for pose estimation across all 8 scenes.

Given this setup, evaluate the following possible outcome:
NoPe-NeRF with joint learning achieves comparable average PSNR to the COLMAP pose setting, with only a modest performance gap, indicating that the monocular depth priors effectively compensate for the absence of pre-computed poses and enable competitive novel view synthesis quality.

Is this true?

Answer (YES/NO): YES